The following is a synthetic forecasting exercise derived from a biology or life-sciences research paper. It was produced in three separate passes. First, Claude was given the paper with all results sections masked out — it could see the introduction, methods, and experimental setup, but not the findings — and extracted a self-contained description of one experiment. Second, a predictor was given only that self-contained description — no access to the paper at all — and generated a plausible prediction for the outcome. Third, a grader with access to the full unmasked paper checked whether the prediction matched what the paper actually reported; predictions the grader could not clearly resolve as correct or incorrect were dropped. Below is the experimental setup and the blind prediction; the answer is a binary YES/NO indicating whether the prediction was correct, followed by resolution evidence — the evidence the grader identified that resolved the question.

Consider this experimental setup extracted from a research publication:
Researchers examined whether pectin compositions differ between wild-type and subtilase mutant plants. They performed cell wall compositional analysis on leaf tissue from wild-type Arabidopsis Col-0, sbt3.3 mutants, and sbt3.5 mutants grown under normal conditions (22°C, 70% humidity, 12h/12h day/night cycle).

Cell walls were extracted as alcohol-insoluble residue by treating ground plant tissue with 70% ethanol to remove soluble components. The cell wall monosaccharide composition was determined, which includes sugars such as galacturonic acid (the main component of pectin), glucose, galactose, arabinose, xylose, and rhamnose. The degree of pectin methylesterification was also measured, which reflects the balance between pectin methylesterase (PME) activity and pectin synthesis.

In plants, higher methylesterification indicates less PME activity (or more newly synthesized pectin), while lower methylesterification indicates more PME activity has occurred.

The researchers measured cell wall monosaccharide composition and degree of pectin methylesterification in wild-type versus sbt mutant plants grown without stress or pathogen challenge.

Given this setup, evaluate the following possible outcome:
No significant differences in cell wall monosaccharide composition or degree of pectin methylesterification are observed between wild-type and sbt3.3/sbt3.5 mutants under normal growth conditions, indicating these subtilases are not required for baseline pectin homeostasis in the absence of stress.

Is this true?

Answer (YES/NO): YES